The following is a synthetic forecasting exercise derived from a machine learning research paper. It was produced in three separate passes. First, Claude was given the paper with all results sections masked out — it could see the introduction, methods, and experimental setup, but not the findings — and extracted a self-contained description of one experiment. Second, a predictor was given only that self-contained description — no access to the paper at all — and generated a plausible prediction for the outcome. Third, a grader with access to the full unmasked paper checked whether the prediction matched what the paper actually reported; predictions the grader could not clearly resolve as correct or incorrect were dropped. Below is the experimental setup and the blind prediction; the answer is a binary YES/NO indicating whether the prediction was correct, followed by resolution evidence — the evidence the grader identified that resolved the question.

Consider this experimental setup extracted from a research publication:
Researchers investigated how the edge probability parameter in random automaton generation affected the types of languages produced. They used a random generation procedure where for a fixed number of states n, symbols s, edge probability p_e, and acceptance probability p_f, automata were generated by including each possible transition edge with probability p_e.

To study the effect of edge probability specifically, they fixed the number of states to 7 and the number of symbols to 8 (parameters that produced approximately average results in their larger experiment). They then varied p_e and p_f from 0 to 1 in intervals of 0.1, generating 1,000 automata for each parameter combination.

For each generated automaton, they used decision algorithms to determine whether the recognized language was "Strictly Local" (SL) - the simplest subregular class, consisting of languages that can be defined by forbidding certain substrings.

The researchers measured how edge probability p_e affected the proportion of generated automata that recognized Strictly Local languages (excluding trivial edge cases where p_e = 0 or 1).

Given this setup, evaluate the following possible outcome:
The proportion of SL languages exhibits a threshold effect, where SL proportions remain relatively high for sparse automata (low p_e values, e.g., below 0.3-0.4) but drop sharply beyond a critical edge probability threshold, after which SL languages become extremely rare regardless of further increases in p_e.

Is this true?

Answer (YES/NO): NO